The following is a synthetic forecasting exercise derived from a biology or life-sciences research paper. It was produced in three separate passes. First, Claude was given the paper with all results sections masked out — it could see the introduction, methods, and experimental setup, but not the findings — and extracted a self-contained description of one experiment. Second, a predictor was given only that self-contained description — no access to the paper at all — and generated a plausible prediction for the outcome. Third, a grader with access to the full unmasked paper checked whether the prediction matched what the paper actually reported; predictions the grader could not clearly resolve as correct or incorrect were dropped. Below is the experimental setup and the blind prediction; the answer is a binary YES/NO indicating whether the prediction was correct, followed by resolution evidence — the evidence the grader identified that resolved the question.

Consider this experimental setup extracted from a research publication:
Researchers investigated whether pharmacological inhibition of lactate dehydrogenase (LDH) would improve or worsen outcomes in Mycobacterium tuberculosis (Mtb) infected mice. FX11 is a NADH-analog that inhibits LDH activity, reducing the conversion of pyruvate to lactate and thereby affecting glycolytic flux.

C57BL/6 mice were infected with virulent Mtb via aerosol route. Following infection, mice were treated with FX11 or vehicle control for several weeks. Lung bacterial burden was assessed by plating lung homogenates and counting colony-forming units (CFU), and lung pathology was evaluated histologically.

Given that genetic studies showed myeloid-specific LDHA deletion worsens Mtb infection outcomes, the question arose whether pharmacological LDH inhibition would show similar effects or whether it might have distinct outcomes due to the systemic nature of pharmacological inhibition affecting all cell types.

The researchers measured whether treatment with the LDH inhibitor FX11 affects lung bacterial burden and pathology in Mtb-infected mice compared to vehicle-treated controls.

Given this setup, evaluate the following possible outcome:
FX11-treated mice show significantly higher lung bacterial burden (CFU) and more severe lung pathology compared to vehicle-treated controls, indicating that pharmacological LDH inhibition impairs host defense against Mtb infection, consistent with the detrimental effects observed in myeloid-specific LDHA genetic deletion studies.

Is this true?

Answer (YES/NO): NO